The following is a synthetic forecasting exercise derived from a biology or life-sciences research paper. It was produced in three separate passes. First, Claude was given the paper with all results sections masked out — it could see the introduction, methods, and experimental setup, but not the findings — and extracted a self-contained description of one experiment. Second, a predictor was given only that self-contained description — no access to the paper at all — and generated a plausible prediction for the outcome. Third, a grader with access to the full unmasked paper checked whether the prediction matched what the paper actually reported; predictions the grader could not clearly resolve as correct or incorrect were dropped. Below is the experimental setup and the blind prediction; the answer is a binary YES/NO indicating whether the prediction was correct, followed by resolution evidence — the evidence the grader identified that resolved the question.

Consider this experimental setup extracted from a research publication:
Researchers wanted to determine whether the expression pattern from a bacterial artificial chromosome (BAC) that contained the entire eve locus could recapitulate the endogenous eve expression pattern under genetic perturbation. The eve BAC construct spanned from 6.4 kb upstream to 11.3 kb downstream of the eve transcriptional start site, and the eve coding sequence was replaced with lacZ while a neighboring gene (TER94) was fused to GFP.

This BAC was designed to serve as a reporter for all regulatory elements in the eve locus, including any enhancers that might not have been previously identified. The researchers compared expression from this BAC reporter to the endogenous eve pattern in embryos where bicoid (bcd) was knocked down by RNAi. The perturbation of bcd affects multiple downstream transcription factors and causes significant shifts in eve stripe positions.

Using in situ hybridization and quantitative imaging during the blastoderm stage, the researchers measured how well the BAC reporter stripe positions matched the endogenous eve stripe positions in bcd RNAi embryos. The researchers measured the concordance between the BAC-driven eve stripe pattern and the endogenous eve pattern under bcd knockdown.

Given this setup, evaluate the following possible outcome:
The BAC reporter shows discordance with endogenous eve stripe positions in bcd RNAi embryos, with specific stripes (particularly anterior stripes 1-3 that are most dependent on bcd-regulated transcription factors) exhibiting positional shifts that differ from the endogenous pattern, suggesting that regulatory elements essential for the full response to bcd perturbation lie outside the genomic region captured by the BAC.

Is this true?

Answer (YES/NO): NO